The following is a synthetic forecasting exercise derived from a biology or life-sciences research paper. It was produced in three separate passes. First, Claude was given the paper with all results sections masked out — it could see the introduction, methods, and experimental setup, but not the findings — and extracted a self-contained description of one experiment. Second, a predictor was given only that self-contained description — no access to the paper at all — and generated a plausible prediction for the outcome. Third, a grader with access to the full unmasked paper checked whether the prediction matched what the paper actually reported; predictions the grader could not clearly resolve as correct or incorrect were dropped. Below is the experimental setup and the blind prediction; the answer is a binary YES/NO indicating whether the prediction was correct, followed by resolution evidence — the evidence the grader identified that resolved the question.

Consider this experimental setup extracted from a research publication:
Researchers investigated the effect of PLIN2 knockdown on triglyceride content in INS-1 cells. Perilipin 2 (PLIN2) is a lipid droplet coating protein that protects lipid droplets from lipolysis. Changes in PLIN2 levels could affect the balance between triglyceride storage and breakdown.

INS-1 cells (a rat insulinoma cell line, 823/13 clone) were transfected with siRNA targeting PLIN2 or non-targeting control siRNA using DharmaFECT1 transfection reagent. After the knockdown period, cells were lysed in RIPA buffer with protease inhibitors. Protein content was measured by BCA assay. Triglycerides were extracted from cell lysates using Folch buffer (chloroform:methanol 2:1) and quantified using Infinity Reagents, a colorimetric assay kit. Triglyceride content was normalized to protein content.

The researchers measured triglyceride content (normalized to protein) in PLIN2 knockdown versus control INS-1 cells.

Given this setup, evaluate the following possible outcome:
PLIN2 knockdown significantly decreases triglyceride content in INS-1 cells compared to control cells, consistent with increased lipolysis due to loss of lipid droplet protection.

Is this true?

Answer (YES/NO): YES